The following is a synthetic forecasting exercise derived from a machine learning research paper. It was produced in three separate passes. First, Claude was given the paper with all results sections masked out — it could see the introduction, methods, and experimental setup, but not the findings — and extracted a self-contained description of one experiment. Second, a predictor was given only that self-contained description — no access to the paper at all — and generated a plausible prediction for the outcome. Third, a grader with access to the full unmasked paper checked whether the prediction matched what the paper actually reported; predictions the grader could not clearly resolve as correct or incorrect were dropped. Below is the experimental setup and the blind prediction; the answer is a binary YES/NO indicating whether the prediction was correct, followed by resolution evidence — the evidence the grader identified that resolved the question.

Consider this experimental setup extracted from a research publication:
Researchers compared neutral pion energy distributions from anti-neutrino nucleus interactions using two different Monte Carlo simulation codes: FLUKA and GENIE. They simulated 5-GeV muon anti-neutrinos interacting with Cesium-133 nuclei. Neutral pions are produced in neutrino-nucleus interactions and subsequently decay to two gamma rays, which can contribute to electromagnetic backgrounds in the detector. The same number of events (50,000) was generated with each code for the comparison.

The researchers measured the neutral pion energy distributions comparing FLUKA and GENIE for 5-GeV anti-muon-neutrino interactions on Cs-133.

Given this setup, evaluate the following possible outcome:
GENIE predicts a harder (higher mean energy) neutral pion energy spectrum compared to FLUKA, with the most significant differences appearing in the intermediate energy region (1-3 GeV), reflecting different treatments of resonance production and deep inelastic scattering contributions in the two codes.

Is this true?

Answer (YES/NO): NO